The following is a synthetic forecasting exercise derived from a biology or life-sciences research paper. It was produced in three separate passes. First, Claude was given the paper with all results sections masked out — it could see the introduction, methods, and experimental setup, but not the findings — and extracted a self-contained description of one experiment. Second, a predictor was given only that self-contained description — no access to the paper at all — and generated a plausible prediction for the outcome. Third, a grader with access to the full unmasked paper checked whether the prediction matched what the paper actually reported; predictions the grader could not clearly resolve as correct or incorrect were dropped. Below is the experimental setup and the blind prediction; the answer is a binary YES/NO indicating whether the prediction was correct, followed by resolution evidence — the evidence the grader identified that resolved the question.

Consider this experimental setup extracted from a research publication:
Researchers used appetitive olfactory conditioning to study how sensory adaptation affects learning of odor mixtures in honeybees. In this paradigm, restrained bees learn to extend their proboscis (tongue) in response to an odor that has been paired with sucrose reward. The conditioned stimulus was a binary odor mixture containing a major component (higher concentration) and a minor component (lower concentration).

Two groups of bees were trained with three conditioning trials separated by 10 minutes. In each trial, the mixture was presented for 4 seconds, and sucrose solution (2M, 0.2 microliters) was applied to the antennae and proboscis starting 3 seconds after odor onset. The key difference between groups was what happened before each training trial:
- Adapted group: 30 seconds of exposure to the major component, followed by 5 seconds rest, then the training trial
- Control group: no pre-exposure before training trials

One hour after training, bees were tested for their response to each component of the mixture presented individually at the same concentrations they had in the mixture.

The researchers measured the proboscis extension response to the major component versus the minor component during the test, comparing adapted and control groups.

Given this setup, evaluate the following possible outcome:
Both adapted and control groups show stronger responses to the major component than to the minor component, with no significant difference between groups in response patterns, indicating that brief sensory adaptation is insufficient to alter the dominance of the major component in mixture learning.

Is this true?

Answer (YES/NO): NO